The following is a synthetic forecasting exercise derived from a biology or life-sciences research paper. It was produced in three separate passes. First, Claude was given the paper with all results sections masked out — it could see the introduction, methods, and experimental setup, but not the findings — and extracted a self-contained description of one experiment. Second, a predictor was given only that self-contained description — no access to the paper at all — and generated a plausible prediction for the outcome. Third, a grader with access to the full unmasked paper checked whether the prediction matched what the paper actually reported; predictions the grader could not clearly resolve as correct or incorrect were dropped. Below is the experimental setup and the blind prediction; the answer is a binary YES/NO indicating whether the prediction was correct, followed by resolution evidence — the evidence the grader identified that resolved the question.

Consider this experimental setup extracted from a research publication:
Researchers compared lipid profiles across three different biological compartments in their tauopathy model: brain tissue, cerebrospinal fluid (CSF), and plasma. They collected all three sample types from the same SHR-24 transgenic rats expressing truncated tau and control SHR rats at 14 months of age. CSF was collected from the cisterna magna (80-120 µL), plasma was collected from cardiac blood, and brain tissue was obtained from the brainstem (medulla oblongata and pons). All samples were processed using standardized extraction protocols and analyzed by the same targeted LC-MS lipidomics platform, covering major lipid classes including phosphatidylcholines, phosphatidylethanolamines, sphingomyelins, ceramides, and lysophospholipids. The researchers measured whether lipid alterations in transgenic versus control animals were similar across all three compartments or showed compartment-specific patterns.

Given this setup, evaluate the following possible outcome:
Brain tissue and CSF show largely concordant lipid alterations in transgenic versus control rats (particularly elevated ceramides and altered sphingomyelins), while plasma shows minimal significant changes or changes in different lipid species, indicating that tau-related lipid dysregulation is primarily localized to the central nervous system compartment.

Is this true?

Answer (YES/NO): NO